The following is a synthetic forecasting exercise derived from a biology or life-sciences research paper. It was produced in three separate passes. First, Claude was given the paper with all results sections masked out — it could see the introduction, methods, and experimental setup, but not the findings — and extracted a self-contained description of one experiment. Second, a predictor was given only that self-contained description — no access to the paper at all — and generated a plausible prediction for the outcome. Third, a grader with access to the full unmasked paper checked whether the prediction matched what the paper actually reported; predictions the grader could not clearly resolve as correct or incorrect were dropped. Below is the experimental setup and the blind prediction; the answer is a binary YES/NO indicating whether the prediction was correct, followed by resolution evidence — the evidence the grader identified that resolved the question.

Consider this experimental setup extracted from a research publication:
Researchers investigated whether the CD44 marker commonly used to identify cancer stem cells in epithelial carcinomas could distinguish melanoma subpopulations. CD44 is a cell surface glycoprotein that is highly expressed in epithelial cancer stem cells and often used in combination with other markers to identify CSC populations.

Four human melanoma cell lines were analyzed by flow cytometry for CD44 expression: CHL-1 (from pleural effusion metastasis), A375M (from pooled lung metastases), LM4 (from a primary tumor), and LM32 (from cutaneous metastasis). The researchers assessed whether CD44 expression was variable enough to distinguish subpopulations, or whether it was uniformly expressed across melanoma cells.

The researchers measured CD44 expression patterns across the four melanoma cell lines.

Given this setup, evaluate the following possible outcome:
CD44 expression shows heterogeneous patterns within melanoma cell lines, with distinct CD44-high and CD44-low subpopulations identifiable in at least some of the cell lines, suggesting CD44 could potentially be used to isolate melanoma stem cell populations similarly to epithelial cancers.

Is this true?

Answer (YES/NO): NO